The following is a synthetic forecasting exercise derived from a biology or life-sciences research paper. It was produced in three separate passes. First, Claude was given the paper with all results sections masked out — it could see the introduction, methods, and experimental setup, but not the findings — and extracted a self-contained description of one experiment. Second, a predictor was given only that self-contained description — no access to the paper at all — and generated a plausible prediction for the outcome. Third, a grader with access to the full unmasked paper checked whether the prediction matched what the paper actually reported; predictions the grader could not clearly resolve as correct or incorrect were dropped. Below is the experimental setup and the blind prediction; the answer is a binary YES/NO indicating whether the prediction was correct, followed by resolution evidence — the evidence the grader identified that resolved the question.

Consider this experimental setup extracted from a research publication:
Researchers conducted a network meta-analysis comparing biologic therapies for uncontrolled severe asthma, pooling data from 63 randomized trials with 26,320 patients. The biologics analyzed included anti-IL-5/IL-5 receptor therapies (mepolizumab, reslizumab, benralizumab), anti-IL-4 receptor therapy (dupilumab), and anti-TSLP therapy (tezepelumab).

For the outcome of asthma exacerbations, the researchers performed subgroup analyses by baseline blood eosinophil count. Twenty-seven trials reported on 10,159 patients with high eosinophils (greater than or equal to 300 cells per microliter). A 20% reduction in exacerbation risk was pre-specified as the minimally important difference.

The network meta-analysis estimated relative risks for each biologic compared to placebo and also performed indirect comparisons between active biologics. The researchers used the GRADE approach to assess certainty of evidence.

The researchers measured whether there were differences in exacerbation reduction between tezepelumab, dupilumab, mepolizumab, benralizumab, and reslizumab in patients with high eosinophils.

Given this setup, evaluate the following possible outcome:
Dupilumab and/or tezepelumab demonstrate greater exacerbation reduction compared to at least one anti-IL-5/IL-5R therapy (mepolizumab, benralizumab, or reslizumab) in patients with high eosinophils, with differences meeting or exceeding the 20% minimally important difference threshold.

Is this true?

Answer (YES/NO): NO